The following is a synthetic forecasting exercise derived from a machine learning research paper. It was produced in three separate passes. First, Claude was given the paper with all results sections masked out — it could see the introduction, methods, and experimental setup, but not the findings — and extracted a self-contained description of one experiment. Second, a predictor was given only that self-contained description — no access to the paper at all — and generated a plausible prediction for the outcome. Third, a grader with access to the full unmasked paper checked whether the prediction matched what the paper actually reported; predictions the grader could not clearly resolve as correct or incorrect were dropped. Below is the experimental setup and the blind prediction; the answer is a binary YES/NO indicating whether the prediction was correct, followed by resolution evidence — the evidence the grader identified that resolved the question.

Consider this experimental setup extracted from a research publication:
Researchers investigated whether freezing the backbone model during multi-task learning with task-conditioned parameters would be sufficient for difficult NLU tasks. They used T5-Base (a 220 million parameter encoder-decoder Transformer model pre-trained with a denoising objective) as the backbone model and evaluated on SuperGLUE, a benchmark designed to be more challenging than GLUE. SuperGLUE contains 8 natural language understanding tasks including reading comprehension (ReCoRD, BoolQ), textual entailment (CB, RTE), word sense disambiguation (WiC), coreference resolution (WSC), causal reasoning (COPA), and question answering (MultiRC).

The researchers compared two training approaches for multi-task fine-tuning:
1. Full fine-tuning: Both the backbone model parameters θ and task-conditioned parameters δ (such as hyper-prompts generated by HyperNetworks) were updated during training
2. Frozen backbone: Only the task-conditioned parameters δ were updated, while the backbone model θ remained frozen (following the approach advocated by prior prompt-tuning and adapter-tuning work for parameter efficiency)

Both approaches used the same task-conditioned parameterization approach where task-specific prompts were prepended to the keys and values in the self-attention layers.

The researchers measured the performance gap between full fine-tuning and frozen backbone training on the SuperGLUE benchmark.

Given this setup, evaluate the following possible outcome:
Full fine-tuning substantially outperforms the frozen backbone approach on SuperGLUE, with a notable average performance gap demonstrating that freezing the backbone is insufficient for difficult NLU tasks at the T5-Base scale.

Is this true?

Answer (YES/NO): YES